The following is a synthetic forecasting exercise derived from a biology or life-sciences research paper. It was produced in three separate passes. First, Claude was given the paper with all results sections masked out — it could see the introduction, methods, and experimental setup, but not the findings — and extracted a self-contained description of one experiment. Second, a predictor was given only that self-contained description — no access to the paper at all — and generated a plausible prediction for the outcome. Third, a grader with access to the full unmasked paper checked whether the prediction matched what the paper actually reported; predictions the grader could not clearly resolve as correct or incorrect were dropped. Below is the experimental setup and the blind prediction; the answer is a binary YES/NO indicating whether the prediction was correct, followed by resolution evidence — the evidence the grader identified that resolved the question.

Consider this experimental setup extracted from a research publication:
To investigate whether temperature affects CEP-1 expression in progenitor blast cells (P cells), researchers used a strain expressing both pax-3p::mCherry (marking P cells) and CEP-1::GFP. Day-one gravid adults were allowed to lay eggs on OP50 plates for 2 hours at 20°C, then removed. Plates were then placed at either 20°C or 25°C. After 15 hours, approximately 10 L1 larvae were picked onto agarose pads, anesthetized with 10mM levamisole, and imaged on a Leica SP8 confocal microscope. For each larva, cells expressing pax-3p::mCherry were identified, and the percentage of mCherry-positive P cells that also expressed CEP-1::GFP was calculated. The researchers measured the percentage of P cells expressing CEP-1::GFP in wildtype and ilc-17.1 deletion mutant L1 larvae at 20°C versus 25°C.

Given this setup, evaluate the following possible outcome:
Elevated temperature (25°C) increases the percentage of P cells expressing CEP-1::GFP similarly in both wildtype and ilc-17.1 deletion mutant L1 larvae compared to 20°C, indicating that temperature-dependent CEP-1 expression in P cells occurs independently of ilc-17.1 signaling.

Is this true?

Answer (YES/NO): NO